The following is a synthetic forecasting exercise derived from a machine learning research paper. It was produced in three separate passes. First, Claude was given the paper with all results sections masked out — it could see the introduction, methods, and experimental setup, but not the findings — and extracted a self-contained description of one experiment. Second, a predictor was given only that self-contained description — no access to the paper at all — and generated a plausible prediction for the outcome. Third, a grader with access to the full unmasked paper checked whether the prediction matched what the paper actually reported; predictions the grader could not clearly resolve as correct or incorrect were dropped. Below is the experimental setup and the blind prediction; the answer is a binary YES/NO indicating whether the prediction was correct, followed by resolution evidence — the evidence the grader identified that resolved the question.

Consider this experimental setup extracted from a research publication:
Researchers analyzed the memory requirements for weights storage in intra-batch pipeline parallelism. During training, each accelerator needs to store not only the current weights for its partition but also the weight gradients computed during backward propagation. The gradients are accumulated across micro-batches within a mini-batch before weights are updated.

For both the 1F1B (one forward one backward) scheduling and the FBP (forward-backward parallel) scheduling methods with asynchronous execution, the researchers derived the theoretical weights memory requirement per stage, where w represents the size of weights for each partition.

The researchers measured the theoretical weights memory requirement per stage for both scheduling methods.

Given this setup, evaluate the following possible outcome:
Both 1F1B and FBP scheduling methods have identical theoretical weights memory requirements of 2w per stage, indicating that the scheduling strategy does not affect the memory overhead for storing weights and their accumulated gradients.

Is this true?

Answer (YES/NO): YES